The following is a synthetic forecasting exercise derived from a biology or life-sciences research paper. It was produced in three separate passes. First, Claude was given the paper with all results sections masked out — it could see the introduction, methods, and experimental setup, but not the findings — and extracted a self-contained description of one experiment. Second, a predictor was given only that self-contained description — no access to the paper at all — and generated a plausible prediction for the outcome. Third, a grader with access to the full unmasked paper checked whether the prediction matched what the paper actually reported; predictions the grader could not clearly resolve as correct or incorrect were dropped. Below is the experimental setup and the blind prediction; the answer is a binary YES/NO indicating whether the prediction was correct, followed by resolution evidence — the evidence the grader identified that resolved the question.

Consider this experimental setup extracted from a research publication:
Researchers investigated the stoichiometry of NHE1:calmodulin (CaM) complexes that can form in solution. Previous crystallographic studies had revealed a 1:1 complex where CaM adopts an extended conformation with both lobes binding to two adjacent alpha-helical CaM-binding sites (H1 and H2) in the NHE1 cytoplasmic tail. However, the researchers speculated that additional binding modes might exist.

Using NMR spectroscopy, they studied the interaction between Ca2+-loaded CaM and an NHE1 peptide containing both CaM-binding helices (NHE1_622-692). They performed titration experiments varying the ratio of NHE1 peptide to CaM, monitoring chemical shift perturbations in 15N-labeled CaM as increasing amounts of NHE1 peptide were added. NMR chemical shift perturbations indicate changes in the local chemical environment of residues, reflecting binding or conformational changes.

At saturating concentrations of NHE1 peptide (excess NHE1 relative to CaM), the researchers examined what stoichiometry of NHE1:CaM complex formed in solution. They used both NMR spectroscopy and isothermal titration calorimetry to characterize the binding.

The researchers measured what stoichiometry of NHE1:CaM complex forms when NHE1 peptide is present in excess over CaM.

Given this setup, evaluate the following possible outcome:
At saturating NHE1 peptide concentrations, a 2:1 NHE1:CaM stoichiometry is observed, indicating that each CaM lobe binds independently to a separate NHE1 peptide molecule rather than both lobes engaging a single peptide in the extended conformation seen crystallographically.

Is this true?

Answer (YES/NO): YES